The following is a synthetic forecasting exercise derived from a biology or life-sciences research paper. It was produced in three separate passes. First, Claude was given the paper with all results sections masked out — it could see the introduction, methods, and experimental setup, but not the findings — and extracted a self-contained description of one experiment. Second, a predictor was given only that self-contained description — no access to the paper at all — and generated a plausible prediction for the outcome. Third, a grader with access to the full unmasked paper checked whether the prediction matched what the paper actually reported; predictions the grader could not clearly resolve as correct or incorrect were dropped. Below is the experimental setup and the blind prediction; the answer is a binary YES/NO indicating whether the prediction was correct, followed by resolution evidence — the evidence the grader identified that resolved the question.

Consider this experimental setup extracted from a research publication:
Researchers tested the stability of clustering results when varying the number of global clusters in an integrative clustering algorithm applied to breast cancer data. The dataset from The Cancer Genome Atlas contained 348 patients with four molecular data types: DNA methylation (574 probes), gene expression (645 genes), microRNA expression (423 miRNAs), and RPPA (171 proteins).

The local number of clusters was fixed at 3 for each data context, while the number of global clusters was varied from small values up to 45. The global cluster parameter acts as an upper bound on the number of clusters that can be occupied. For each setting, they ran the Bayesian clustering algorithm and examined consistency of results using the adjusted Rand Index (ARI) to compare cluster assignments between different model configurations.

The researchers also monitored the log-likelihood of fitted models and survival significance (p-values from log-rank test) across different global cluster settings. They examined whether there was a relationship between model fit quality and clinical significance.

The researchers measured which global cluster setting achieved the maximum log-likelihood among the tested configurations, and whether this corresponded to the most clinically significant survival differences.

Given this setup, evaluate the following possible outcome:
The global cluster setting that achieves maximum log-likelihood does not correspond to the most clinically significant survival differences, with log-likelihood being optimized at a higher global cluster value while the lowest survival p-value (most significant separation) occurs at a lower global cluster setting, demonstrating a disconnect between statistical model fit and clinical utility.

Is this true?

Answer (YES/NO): NO